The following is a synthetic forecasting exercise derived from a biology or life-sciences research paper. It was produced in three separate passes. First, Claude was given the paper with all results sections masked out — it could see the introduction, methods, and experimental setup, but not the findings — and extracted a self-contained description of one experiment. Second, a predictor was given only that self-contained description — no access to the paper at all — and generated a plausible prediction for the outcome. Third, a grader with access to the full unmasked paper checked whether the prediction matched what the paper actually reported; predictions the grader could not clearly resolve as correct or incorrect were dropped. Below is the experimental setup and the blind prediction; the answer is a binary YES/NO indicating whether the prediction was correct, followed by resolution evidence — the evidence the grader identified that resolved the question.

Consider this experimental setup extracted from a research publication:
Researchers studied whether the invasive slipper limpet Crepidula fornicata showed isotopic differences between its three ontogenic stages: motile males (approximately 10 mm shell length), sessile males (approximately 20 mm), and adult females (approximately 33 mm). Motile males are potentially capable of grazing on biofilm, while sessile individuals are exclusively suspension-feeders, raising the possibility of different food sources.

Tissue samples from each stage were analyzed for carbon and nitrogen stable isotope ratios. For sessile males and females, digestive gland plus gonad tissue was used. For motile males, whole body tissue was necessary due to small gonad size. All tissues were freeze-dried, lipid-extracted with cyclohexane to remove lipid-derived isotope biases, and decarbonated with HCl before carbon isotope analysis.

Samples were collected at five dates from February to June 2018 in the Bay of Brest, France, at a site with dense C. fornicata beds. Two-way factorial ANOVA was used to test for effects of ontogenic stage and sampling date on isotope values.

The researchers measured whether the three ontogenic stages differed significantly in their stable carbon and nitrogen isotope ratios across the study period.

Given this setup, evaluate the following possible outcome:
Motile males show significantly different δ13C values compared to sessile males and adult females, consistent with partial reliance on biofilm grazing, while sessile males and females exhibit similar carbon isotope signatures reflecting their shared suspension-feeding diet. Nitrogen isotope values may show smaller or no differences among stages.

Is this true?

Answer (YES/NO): NO